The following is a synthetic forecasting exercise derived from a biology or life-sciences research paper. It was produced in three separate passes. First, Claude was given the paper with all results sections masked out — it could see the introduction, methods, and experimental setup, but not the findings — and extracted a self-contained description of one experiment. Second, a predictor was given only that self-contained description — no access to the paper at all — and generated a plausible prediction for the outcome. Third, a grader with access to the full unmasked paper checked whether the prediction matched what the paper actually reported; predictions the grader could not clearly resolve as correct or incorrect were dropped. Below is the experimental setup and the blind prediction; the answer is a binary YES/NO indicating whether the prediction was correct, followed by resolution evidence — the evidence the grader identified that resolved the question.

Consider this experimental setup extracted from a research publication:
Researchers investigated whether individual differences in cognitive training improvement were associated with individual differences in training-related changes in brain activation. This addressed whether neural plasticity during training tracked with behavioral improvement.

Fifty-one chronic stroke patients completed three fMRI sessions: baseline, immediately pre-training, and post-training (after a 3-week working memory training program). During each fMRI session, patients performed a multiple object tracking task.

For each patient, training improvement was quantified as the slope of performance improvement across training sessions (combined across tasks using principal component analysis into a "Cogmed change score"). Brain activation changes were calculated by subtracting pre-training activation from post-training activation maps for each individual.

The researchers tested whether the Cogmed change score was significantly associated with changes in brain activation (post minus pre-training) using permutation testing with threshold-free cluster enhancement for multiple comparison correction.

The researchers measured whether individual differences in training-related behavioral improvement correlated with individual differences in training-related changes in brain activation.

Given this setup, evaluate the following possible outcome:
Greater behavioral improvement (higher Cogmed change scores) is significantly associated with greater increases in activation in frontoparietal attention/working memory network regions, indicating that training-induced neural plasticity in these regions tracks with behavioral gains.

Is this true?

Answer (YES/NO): NO